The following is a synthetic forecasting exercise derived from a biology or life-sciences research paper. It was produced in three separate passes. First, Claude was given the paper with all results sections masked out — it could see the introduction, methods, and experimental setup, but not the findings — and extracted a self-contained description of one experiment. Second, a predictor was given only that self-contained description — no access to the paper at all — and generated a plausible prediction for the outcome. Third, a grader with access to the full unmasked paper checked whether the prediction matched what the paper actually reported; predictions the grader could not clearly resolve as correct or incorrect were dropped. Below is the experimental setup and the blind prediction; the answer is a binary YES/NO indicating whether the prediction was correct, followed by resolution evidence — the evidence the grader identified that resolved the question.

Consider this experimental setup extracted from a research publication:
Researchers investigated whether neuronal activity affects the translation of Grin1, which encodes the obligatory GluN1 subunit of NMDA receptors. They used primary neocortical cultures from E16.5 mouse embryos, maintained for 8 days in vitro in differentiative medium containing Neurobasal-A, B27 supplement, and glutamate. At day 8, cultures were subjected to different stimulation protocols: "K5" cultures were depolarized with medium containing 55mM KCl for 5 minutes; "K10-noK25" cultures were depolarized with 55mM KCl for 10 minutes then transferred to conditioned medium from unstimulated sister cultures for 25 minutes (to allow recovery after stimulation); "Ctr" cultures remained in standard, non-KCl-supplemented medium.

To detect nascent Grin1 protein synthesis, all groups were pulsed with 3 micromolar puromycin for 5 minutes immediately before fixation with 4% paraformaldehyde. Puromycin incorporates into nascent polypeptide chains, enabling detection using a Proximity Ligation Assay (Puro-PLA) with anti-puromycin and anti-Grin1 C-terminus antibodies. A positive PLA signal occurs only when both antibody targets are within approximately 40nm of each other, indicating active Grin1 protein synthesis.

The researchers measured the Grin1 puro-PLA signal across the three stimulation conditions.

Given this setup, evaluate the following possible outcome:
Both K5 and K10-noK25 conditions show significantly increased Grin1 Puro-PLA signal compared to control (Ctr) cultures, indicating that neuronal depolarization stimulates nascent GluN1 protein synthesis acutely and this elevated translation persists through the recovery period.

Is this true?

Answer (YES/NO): NO